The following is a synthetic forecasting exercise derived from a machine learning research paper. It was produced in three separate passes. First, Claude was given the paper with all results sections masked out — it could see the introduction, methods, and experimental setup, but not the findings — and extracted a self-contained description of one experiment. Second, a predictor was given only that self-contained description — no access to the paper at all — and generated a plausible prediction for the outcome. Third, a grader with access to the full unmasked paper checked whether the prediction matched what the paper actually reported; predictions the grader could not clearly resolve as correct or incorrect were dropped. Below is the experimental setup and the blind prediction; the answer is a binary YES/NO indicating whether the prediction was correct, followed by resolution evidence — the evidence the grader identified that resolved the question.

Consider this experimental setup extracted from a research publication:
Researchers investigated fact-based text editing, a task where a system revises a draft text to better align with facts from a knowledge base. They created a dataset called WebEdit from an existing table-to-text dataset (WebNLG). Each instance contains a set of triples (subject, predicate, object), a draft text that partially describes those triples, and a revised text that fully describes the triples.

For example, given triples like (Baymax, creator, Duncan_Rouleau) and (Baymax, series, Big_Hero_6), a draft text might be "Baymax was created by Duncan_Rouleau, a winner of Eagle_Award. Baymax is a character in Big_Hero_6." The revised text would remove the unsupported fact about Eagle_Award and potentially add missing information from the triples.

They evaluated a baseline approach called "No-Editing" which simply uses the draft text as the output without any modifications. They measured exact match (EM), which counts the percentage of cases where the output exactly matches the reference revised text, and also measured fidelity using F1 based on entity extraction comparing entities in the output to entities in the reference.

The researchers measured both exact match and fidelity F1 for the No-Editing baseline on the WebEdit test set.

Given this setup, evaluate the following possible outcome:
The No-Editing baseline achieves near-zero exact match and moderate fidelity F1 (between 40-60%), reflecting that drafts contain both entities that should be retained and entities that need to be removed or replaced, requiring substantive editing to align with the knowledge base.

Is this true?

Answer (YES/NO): NO